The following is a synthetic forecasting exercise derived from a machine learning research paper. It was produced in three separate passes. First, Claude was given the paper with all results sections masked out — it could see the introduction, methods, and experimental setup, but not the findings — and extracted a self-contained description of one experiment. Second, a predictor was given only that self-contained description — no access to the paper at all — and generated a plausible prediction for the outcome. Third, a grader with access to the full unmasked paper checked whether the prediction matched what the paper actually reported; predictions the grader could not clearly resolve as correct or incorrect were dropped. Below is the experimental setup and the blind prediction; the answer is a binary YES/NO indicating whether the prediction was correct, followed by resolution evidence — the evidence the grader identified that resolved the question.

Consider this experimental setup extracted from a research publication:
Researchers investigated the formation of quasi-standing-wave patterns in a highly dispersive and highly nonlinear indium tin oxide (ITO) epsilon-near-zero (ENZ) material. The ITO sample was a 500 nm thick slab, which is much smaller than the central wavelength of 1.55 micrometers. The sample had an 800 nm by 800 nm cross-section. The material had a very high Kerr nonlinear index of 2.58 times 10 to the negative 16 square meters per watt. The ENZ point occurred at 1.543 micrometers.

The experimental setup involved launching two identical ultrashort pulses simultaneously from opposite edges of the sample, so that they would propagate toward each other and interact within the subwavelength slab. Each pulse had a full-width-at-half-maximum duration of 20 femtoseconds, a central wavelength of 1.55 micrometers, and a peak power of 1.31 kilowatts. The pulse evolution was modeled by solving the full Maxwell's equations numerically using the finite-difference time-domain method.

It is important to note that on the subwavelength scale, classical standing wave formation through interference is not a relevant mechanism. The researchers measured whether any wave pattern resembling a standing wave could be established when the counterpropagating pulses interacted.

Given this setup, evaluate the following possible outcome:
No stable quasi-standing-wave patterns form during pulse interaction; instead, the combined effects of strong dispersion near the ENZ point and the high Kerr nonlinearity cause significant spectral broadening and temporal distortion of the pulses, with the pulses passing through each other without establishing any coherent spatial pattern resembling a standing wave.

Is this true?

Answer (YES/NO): NO